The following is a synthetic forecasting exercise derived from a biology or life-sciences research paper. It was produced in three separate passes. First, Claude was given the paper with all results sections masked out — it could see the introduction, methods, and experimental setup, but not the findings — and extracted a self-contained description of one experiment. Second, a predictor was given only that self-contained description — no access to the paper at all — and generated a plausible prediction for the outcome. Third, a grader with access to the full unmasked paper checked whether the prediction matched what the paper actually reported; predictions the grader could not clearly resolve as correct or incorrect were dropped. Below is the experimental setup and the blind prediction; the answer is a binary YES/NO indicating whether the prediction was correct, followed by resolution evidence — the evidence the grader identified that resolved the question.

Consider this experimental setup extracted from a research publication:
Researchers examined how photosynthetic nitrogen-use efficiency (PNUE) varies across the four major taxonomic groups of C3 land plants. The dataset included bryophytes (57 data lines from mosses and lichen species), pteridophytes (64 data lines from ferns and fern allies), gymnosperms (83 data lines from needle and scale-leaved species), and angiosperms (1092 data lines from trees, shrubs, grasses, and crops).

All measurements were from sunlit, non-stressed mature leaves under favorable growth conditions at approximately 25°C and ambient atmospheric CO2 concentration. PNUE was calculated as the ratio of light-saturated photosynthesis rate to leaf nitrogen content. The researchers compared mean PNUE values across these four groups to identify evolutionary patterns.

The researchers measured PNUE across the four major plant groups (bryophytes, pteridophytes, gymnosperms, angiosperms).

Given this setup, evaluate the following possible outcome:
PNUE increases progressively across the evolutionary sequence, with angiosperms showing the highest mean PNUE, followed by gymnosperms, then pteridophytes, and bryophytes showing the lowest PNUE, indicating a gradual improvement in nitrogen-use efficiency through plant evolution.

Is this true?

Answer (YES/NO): NO